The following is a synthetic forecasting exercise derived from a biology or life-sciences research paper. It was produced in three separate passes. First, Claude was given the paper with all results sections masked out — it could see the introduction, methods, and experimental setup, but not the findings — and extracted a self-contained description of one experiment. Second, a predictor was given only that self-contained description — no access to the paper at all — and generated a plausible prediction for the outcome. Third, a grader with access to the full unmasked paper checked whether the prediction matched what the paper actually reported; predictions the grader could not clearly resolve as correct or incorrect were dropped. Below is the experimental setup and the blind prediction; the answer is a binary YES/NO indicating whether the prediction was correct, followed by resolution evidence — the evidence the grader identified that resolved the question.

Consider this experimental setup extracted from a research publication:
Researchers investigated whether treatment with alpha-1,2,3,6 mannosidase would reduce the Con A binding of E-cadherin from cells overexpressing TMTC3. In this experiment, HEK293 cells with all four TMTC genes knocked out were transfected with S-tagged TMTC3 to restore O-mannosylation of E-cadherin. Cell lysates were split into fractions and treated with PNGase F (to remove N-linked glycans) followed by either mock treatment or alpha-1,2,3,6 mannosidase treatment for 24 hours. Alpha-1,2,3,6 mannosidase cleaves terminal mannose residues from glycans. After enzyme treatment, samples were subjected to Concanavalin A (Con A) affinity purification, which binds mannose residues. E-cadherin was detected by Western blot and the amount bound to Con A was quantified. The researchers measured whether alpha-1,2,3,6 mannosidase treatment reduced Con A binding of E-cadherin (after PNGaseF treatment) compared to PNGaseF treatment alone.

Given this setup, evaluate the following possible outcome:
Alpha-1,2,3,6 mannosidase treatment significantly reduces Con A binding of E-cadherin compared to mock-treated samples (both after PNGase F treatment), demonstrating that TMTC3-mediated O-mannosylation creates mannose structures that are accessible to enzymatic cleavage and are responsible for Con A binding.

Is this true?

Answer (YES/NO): YES